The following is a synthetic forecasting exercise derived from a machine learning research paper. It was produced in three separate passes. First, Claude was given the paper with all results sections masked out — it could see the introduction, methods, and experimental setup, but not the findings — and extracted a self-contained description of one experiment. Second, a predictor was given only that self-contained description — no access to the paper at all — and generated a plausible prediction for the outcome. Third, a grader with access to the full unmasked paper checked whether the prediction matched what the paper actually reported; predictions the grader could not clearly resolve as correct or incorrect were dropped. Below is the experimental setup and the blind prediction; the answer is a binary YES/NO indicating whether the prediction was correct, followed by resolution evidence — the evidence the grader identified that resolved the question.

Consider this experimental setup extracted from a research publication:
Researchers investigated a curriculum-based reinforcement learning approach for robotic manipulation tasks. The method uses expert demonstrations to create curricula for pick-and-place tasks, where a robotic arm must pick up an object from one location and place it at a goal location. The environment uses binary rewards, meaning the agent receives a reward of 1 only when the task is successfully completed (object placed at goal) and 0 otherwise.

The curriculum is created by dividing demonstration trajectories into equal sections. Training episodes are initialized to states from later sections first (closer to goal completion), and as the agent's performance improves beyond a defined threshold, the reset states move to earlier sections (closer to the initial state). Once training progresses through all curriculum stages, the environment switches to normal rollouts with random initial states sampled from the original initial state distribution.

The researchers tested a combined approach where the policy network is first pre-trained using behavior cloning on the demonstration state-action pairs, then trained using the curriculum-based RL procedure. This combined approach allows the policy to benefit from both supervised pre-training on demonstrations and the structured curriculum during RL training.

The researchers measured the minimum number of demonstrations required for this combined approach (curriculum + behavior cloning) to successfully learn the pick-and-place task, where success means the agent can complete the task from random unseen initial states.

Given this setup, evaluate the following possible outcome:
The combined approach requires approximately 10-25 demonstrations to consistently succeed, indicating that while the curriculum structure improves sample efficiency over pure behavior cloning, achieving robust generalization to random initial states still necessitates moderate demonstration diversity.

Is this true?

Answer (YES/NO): NO